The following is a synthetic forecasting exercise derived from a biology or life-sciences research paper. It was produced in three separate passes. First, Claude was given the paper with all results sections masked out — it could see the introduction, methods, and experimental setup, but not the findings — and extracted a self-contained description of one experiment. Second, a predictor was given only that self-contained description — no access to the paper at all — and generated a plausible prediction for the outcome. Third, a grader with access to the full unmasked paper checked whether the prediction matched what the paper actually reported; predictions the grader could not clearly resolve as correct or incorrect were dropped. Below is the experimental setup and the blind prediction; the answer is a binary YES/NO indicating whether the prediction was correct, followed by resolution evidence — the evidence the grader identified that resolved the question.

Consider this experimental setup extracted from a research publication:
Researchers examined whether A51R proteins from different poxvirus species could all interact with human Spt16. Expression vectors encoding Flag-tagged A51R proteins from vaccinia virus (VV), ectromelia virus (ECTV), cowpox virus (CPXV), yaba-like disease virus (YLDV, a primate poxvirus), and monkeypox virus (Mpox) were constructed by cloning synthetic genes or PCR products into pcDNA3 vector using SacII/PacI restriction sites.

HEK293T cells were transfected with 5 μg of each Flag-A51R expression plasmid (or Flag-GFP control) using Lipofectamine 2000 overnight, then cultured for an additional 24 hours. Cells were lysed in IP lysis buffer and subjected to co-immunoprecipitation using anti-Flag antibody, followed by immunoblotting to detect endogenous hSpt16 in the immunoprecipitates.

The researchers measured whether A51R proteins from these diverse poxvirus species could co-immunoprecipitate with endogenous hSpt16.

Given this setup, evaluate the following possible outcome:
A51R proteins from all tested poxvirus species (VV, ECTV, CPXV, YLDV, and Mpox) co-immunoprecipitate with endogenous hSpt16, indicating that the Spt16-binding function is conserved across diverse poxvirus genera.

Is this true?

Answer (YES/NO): YES